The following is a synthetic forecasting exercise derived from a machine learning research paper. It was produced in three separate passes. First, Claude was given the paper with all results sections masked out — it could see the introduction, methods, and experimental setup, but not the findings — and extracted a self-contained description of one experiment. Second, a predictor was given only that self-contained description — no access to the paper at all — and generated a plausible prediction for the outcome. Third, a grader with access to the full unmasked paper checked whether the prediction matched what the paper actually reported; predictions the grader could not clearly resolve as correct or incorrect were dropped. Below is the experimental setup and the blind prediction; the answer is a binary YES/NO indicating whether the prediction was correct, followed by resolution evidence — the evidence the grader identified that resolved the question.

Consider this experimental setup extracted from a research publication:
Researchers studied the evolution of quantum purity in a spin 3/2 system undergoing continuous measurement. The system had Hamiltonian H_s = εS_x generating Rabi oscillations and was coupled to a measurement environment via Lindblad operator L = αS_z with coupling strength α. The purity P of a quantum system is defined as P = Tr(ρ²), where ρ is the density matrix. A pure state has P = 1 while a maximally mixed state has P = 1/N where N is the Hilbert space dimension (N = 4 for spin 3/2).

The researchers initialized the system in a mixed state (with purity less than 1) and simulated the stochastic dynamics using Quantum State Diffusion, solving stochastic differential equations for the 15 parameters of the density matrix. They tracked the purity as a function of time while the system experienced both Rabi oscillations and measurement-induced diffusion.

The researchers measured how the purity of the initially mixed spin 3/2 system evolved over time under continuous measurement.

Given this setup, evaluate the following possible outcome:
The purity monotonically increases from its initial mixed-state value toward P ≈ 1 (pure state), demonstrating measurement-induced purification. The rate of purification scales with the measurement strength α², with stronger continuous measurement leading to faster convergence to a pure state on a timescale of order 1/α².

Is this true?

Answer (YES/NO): NO